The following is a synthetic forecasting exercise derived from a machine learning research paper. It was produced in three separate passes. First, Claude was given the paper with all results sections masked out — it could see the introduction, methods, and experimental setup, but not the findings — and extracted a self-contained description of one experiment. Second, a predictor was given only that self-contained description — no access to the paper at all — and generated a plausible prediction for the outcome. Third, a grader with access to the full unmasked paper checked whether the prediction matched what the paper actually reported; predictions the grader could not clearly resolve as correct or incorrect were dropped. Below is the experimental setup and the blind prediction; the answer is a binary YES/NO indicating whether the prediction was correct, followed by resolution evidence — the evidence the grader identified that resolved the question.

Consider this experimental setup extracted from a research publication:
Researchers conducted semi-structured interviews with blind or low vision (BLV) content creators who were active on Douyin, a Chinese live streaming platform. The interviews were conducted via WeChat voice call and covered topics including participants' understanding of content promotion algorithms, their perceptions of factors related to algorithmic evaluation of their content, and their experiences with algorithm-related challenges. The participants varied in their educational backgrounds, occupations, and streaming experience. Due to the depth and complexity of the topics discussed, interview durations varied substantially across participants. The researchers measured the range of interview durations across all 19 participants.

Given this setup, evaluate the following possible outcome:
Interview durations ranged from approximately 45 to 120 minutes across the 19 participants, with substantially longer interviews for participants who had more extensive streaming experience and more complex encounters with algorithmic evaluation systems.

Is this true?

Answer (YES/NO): NO